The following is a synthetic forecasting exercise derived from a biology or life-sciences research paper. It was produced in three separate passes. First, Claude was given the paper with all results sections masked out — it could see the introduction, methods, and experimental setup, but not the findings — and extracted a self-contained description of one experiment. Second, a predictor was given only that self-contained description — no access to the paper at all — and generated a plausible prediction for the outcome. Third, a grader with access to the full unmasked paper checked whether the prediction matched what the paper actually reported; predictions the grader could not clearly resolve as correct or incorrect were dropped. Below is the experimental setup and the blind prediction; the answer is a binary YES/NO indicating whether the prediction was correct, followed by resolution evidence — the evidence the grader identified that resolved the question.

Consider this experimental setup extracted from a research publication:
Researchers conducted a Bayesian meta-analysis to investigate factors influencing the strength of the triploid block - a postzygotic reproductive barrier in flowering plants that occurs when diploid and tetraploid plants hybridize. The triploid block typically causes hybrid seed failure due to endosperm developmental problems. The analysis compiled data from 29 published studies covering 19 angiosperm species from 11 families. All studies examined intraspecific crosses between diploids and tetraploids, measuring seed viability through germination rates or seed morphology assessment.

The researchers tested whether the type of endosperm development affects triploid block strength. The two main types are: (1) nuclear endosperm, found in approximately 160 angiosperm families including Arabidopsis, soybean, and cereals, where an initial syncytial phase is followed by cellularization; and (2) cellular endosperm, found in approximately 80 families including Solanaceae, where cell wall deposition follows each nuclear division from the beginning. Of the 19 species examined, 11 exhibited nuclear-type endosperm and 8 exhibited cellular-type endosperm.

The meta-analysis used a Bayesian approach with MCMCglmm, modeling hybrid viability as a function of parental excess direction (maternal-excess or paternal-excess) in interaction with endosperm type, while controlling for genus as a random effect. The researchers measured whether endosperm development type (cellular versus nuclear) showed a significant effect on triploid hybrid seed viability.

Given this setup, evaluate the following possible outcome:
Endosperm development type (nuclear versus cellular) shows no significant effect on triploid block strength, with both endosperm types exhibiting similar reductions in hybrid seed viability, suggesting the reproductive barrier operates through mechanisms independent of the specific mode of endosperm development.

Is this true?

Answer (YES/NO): YES